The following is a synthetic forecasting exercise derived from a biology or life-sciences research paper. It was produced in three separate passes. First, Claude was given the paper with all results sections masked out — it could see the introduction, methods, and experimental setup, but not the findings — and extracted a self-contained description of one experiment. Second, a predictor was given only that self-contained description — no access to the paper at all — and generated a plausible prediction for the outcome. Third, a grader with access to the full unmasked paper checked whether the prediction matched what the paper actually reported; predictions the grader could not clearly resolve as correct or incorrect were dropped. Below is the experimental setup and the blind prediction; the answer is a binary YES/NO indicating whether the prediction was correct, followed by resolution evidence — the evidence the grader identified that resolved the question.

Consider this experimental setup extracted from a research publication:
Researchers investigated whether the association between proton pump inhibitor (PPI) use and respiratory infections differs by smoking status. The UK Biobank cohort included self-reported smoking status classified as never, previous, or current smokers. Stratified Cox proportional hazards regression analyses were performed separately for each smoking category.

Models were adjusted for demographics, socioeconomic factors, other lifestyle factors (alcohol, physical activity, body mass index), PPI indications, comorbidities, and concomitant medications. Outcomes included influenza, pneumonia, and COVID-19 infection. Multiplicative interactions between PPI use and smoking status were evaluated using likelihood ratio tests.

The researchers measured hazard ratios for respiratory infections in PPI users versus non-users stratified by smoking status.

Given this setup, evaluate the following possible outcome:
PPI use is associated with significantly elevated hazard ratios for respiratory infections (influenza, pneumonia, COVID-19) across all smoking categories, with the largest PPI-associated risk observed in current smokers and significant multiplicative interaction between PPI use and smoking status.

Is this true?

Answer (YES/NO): NO